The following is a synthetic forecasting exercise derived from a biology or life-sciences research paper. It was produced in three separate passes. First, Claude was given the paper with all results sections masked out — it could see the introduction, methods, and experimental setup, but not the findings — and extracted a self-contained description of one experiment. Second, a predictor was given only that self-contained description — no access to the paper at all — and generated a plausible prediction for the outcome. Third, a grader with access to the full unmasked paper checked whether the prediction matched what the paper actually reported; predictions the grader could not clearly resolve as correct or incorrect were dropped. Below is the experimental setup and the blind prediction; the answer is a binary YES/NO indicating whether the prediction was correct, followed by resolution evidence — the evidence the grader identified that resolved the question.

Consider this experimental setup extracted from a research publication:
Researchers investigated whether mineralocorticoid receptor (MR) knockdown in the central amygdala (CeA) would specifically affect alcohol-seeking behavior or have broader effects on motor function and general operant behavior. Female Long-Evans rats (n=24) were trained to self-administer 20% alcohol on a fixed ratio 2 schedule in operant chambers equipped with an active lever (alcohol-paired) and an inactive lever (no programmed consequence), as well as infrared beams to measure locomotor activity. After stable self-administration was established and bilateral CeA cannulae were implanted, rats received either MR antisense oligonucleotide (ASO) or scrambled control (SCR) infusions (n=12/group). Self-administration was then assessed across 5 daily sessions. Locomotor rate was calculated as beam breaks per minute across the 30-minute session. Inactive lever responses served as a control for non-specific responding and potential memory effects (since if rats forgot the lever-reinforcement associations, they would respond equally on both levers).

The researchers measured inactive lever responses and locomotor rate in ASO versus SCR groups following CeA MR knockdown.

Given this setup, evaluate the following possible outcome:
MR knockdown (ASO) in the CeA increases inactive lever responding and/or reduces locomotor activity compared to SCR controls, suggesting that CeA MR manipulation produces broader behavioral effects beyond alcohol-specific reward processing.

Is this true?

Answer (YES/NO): NO